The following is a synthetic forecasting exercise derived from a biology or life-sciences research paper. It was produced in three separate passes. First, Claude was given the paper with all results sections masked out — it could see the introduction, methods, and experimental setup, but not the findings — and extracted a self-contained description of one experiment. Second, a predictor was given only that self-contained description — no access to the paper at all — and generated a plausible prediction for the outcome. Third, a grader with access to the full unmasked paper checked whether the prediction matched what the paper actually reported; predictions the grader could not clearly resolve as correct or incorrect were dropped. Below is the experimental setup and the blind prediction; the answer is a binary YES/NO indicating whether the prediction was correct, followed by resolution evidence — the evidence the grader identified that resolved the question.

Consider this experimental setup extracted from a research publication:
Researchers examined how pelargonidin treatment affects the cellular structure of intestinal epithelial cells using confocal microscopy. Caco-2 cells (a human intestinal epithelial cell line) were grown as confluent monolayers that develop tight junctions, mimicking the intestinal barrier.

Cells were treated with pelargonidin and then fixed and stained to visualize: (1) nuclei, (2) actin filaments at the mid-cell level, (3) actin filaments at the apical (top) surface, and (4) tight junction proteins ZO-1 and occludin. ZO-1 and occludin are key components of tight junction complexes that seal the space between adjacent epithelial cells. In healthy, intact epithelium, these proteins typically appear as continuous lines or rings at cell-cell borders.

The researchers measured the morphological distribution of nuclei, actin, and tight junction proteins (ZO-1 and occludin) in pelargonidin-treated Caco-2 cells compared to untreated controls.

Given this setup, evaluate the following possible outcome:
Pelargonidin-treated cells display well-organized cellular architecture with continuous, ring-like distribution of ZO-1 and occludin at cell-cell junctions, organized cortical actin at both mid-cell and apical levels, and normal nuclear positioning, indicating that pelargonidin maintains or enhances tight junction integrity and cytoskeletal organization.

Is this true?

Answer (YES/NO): NO